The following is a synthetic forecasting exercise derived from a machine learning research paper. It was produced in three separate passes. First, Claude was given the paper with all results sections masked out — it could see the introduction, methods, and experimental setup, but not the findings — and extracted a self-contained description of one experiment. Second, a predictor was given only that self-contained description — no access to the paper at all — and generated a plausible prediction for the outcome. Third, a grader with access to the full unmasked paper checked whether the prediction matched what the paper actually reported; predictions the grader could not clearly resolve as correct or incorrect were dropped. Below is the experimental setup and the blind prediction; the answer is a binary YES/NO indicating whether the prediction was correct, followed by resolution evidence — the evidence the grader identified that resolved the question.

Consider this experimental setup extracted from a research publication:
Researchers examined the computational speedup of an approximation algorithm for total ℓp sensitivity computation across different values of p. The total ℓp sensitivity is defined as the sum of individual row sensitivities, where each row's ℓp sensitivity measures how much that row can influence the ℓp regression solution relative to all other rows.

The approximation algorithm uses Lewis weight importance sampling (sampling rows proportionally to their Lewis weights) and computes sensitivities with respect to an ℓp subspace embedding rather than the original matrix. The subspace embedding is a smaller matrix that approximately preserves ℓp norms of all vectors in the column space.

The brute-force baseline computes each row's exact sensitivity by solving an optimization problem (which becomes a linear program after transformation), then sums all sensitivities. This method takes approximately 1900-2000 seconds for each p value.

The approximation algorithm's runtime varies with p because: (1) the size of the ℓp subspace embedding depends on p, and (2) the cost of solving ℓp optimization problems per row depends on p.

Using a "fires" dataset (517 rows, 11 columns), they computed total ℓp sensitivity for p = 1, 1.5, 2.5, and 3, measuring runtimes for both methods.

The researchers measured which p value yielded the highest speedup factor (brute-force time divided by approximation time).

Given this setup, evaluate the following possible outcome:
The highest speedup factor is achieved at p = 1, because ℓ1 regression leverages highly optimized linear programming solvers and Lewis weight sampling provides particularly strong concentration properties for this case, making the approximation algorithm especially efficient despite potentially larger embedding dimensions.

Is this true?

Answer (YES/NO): NO